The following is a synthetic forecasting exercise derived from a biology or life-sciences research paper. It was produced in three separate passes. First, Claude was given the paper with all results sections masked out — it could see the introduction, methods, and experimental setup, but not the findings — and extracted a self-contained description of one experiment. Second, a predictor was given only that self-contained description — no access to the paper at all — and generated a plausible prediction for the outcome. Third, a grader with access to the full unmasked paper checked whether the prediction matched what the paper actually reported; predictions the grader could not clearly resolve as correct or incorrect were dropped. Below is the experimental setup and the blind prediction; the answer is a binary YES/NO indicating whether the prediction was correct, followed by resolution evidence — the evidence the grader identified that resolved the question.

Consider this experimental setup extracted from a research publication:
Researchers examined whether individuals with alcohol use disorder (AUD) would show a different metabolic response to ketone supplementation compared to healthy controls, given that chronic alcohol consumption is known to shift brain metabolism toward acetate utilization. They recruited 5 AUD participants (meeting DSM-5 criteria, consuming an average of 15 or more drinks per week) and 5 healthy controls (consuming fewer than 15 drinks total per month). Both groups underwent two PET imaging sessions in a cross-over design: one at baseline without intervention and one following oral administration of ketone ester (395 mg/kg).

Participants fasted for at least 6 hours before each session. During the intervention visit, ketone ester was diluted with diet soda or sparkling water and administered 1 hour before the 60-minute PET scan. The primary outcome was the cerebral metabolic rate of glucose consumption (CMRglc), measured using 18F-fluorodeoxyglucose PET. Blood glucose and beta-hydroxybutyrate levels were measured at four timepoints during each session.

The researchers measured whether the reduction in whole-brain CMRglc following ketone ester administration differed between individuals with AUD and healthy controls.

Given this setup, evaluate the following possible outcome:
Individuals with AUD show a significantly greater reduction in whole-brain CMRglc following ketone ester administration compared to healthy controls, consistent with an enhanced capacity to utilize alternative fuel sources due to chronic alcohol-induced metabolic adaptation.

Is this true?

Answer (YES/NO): NO